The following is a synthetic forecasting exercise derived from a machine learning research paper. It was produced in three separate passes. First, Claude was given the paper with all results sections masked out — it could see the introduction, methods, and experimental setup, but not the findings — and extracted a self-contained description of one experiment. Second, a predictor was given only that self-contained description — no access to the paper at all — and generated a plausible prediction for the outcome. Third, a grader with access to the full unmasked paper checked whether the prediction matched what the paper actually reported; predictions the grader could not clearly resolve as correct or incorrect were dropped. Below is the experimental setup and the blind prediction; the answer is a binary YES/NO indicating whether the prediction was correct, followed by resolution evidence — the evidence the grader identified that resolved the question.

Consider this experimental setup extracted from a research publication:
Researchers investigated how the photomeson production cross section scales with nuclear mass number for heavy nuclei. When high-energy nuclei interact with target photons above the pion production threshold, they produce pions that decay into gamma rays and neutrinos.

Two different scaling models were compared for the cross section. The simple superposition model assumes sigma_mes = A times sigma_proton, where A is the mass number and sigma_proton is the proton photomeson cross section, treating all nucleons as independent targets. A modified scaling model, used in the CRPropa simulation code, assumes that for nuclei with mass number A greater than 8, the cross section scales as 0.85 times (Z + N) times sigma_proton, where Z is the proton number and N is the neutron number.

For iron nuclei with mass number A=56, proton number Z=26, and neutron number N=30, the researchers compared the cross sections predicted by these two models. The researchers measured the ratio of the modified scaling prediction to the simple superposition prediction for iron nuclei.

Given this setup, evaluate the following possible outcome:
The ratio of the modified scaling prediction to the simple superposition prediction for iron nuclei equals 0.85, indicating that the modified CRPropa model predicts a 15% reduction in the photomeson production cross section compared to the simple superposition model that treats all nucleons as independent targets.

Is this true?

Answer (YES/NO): YES